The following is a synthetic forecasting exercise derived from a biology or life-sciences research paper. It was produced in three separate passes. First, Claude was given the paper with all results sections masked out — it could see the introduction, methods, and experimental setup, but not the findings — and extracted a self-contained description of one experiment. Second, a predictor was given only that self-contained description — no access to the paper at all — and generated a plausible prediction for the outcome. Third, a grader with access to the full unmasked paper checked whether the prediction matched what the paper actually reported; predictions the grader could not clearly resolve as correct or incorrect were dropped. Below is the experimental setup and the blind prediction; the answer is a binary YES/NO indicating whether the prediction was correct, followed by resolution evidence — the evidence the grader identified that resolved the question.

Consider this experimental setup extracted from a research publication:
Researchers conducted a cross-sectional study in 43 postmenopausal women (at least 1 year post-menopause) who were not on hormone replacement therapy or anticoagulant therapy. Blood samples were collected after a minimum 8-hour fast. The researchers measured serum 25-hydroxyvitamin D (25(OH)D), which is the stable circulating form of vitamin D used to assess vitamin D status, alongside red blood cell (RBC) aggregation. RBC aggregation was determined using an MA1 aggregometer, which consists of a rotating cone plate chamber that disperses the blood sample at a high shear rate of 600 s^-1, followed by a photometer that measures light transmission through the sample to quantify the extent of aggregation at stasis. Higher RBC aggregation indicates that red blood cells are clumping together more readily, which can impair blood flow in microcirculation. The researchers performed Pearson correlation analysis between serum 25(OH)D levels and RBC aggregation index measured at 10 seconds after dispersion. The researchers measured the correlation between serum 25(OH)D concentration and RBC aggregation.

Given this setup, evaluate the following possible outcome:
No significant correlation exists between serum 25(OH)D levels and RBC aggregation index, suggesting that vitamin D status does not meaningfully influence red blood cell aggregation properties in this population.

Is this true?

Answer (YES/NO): NO